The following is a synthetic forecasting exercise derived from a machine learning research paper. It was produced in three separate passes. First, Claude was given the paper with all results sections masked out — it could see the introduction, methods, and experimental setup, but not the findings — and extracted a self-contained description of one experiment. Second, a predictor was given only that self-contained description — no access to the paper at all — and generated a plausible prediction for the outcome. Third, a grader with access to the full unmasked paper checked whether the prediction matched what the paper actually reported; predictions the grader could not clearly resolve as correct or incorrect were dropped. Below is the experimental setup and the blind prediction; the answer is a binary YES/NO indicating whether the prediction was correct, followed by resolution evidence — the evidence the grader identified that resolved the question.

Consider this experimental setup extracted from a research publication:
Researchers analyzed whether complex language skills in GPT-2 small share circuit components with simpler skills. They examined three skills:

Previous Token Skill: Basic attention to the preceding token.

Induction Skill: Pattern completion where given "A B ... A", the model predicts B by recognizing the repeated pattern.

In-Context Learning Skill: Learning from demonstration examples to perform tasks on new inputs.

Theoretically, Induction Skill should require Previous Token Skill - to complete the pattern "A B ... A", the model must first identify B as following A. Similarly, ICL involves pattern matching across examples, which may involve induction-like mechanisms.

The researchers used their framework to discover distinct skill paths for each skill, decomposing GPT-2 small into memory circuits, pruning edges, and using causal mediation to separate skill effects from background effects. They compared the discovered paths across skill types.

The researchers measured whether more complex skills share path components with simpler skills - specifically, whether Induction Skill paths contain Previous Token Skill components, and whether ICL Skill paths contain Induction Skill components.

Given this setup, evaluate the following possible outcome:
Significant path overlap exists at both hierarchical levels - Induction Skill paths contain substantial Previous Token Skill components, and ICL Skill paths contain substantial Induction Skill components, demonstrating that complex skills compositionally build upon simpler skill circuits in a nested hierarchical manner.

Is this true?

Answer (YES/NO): YES